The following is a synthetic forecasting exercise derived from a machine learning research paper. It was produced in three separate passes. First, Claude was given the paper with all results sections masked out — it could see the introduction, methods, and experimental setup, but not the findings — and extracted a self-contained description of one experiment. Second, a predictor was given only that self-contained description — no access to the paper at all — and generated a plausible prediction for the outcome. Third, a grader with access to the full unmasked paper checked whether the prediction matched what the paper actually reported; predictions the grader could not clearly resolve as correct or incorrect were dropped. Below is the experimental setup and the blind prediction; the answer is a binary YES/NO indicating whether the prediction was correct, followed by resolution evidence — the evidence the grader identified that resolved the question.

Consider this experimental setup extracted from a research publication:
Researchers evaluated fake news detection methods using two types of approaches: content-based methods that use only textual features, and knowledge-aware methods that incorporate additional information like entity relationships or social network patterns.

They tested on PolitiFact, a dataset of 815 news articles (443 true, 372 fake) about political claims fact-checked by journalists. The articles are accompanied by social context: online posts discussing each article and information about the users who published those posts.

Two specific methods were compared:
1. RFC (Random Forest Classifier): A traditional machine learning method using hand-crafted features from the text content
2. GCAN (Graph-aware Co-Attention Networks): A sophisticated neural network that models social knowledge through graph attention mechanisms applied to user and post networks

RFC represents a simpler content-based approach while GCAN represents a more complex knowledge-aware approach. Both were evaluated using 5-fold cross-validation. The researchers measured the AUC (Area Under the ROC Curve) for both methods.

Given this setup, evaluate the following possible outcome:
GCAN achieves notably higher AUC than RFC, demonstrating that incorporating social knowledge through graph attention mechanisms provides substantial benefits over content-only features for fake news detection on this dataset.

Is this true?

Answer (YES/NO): NO